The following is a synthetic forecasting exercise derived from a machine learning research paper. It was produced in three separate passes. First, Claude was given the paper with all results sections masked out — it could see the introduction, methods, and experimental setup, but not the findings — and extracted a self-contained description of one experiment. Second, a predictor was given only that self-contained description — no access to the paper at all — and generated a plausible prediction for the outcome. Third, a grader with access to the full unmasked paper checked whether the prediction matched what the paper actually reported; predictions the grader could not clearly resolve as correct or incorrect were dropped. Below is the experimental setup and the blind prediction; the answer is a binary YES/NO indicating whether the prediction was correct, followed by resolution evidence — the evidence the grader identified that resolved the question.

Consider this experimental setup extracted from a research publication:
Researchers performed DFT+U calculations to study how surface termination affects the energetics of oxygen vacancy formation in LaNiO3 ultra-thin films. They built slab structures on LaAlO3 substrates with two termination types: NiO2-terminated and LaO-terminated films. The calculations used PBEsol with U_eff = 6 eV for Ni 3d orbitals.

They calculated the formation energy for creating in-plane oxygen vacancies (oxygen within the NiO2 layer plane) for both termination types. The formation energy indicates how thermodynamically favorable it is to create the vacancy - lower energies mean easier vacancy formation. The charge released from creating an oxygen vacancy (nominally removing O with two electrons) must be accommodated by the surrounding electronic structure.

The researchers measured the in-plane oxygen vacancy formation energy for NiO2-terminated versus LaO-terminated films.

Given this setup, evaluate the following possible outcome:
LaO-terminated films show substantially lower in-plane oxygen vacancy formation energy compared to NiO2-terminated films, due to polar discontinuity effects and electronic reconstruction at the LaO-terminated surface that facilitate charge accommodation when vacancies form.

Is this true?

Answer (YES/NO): NO